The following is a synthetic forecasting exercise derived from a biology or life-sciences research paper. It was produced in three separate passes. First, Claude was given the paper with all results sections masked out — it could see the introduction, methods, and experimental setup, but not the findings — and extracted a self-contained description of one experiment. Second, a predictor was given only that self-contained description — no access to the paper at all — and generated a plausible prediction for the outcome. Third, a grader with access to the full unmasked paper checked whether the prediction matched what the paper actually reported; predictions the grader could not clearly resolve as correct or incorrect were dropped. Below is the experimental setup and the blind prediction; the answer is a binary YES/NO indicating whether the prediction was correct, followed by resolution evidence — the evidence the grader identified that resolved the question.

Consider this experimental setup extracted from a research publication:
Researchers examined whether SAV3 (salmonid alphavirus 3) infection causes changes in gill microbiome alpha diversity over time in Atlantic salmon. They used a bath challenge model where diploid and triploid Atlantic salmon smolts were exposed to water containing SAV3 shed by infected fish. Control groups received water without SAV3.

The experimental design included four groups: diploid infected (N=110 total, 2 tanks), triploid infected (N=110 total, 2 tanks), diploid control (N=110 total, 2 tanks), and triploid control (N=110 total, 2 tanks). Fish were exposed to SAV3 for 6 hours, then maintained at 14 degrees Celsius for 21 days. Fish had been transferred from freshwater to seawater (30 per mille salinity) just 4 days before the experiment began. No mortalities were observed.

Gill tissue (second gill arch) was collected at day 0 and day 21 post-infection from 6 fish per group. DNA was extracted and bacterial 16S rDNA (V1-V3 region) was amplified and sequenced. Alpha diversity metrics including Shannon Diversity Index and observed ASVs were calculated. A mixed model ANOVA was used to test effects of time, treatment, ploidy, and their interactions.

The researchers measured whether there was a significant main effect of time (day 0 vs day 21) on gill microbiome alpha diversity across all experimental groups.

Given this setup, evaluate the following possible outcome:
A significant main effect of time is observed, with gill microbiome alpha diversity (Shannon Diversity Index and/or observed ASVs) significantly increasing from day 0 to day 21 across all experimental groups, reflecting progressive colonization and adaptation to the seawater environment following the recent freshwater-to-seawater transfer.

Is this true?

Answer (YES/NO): NO